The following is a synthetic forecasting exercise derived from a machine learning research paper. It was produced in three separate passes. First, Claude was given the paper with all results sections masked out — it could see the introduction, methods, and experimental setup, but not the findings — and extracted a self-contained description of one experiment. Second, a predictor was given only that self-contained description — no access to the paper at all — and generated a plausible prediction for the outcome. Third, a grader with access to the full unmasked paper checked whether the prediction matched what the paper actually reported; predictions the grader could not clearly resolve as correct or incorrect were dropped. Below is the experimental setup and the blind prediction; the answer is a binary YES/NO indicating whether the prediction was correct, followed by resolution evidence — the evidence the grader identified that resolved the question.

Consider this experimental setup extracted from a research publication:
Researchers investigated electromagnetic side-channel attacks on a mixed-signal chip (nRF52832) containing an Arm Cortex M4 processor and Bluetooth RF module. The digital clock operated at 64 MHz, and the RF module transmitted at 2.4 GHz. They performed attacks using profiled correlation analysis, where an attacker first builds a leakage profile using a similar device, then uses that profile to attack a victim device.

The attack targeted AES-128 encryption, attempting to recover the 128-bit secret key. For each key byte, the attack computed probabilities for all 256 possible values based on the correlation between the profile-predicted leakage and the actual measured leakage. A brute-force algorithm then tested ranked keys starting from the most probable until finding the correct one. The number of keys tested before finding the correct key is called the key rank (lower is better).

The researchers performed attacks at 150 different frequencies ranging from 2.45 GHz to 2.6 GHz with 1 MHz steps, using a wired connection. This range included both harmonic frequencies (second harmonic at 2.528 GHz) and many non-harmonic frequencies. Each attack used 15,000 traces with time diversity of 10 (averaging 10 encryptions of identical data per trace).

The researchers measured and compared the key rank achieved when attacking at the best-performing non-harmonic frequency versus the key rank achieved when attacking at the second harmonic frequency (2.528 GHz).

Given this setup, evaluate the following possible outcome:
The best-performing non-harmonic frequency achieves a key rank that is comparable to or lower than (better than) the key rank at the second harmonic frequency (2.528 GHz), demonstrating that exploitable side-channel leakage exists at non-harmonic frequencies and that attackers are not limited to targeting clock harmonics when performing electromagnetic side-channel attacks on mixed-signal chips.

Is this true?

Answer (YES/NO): YES